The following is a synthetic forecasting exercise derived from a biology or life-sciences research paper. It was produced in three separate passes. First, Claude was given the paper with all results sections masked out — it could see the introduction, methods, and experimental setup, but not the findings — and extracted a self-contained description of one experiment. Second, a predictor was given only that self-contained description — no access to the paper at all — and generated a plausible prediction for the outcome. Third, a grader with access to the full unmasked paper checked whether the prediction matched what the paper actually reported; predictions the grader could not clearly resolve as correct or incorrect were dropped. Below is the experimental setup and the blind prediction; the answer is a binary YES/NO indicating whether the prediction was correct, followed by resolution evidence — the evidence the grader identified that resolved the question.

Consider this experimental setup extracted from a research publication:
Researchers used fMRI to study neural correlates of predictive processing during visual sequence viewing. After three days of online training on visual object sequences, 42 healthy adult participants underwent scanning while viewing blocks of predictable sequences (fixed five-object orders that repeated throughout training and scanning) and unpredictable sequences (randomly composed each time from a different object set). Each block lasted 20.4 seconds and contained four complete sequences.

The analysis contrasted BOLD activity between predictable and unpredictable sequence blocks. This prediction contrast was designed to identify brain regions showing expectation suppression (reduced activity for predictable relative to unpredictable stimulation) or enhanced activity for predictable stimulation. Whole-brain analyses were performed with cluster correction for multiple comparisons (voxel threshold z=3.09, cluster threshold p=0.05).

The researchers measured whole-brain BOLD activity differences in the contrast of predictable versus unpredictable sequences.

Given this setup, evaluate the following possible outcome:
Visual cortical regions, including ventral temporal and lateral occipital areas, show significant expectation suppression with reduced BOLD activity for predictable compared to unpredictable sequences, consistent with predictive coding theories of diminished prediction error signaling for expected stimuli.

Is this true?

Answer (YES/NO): NO